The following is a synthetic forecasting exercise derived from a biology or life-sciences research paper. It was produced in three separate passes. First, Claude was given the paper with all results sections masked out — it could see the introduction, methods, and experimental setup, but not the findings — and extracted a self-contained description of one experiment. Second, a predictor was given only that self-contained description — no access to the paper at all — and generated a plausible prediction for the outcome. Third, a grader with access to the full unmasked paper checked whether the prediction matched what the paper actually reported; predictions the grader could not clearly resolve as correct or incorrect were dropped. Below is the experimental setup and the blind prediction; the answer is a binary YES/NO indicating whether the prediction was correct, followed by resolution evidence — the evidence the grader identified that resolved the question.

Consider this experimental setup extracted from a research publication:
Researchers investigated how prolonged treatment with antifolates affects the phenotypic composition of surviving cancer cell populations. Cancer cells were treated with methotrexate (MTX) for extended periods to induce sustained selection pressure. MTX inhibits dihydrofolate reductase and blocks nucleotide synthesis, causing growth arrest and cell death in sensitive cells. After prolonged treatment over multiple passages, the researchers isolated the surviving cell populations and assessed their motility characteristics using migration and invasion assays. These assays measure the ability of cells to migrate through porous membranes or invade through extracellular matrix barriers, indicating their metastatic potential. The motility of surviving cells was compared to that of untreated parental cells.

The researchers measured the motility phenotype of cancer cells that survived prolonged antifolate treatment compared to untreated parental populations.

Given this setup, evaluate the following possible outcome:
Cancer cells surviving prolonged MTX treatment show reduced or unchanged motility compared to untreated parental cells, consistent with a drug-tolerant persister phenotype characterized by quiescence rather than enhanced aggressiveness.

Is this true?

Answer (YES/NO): NO